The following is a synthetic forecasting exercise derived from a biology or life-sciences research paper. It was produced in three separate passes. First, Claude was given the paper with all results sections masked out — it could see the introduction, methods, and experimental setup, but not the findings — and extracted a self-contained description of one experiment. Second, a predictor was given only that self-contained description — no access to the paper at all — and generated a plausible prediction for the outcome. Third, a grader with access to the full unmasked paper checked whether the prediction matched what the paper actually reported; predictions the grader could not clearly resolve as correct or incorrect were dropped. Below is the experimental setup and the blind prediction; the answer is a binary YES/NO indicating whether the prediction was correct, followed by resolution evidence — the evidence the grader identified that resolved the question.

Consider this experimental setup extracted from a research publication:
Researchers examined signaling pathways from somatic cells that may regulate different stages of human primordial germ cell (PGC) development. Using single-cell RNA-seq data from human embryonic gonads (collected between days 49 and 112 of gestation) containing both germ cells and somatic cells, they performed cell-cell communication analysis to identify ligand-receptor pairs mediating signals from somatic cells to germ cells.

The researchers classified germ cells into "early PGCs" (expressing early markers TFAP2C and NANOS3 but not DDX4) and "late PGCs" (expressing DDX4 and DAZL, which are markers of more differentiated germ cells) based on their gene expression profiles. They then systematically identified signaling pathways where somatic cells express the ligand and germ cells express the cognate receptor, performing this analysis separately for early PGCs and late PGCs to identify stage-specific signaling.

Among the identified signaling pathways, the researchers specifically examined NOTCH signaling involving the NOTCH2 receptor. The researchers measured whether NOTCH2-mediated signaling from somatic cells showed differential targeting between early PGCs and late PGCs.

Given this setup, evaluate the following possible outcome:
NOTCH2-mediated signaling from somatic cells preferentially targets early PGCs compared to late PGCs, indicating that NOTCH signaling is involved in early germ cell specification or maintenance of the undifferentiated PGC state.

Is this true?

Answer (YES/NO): NO